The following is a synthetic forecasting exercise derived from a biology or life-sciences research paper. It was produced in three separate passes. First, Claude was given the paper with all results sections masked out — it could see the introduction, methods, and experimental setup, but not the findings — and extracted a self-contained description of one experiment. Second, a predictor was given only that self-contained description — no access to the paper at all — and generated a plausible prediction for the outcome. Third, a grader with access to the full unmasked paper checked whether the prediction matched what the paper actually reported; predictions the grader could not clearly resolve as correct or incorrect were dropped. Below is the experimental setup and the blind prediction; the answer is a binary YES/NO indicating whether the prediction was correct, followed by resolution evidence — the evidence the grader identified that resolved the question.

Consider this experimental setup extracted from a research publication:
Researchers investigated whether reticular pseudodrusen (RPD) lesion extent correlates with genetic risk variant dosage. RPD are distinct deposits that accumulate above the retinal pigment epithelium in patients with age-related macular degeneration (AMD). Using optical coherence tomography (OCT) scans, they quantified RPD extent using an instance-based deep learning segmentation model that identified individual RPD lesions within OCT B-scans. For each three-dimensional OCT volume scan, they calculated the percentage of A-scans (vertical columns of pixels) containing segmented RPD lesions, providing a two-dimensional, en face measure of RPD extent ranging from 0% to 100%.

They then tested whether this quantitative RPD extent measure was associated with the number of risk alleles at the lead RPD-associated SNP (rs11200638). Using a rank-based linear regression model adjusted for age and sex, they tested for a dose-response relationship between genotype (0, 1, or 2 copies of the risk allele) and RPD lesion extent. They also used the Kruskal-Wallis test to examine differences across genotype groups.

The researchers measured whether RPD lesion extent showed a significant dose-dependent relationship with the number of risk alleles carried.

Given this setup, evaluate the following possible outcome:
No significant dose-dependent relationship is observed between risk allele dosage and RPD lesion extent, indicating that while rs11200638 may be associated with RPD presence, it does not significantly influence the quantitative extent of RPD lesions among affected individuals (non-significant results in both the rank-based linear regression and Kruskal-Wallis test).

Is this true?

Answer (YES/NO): NO